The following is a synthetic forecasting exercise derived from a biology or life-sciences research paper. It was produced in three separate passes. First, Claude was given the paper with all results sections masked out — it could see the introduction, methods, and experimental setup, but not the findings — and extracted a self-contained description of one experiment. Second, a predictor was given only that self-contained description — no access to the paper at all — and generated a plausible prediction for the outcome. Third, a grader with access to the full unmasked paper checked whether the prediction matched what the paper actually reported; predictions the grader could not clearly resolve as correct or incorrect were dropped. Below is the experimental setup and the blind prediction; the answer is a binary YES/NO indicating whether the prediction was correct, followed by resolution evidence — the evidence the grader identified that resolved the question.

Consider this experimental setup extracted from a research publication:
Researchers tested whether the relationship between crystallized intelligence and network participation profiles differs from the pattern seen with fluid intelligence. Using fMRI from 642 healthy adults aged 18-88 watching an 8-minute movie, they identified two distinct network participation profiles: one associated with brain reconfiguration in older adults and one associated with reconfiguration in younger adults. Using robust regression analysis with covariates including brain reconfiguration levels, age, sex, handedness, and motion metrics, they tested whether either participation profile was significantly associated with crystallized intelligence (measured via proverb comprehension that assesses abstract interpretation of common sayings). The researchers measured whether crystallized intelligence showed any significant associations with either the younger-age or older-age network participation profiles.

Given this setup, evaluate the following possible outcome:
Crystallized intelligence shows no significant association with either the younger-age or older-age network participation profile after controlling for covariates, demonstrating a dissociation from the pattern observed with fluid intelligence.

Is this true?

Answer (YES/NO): YES